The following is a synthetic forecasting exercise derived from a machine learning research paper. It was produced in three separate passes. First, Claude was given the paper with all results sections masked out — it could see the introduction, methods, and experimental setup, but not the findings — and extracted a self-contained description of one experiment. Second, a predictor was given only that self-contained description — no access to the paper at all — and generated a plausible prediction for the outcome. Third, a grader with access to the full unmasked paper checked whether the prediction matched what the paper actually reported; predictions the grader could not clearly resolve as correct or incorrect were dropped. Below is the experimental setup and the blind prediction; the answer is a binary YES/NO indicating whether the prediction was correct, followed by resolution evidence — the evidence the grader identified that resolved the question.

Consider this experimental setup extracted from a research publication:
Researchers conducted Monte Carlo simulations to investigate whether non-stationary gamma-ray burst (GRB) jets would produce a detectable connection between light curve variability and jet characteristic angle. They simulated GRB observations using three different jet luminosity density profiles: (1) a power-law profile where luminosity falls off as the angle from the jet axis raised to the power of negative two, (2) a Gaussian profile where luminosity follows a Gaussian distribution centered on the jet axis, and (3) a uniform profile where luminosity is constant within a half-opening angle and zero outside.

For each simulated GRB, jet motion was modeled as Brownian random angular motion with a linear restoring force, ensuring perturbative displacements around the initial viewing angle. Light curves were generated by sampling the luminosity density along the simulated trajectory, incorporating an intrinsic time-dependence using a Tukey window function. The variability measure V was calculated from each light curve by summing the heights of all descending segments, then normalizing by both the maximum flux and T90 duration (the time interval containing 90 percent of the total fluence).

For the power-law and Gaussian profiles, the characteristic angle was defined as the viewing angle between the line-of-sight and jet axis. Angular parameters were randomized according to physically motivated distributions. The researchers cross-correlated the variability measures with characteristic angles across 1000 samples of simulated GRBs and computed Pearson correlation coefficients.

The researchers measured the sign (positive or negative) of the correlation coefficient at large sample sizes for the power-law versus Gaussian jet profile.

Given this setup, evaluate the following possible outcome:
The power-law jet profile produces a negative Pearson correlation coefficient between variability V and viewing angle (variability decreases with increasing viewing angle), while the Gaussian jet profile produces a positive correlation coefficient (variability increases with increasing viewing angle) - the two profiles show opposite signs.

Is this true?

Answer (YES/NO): YES